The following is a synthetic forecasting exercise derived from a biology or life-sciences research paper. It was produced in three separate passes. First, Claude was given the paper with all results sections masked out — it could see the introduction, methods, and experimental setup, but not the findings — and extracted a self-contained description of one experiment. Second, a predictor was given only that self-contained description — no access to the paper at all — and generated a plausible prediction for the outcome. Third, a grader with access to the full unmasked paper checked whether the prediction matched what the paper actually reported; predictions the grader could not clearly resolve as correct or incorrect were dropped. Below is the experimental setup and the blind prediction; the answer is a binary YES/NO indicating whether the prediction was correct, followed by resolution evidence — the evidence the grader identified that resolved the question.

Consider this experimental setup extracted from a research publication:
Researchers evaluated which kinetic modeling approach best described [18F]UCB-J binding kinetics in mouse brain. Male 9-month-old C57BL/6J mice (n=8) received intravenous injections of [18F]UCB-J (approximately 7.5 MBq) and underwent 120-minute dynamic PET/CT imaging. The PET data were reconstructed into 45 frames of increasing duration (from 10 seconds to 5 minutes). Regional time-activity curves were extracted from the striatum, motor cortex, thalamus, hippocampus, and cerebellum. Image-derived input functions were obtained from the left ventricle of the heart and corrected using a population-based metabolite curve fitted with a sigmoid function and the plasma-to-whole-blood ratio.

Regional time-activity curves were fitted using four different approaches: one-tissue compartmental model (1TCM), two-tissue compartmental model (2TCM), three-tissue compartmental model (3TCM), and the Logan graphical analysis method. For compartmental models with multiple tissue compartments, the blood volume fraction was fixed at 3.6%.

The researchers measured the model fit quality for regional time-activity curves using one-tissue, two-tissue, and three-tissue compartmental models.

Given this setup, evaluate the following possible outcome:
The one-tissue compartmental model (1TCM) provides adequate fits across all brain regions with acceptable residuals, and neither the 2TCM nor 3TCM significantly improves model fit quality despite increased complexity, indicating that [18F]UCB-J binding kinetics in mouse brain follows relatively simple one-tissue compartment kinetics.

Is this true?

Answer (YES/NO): NO